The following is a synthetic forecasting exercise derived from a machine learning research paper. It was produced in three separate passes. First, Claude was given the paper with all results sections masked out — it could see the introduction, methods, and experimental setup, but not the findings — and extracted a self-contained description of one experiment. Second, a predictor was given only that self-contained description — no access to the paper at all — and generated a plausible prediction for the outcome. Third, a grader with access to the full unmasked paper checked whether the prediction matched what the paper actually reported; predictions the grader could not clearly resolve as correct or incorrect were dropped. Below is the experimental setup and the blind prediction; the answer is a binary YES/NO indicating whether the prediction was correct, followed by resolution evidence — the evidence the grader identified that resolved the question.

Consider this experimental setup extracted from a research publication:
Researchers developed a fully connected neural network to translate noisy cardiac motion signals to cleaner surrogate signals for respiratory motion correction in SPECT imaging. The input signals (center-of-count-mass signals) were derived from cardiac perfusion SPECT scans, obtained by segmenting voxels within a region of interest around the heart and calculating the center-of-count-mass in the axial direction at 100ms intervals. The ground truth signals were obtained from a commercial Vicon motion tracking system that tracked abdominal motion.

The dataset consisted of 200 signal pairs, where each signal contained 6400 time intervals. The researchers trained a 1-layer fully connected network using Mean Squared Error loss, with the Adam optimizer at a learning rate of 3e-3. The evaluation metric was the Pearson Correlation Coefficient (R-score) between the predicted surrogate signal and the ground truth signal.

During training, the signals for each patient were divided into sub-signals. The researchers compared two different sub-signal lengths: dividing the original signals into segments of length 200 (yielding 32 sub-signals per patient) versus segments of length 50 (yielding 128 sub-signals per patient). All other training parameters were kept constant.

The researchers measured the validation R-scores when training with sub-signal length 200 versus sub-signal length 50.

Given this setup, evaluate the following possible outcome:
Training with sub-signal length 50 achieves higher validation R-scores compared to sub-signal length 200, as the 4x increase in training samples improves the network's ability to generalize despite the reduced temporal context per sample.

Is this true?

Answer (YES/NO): YES